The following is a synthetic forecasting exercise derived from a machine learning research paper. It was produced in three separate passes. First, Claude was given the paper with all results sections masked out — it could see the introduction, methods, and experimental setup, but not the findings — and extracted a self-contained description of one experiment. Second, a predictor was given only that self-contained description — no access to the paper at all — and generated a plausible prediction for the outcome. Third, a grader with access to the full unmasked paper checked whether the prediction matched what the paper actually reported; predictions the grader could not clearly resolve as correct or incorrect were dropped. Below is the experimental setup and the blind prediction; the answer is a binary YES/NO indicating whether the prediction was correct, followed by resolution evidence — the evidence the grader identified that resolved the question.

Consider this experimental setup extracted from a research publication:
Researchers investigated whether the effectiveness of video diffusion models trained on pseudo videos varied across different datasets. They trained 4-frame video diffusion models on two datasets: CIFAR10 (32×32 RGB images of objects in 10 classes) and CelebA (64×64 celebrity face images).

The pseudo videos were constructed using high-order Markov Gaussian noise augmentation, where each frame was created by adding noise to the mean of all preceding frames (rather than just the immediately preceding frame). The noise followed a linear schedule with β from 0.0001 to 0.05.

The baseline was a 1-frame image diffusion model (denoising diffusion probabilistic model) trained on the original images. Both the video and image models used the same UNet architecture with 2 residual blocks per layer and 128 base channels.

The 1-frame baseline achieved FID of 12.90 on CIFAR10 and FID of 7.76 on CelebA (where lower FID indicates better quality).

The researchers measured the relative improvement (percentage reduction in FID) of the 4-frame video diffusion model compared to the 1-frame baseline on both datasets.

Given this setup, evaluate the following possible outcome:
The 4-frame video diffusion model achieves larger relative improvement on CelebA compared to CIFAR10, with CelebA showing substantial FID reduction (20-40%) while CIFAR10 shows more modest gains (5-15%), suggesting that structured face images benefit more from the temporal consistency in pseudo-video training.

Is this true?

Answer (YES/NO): NO